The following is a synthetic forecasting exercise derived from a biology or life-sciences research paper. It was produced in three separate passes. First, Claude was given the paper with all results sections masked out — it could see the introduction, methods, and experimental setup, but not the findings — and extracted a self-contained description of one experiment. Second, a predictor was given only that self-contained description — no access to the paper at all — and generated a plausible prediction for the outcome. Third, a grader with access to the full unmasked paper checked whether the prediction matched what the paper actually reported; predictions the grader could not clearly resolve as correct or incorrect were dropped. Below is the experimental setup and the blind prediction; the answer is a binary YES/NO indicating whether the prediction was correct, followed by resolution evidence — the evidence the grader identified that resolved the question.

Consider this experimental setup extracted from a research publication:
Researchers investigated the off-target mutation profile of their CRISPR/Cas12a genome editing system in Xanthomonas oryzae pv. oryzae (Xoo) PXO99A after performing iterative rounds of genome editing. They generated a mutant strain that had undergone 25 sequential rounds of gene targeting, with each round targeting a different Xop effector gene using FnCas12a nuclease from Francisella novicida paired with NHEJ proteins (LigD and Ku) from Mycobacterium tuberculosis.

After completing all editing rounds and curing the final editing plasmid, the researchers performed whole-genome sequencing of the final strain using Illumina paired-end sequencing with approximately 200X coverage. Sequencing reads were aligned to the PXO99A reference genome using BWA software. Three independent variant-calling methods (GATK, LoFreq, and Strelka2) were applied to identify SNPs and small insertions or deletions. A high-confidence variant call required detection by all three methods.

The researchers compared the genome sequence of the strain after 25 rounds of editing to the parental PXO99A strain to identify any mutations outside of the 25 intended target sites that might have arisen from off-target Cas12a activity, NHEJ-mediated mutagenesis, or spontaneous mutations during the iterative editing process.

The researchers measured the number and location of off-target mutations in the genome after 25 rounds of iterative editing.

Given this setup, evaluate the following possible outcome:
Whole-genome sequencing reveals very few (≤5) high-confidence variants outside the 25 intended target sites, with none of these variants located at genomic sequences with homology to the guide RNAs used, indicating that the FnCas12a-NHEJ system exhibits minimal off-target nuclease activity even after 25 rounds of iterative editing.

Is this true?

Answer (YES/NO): YES